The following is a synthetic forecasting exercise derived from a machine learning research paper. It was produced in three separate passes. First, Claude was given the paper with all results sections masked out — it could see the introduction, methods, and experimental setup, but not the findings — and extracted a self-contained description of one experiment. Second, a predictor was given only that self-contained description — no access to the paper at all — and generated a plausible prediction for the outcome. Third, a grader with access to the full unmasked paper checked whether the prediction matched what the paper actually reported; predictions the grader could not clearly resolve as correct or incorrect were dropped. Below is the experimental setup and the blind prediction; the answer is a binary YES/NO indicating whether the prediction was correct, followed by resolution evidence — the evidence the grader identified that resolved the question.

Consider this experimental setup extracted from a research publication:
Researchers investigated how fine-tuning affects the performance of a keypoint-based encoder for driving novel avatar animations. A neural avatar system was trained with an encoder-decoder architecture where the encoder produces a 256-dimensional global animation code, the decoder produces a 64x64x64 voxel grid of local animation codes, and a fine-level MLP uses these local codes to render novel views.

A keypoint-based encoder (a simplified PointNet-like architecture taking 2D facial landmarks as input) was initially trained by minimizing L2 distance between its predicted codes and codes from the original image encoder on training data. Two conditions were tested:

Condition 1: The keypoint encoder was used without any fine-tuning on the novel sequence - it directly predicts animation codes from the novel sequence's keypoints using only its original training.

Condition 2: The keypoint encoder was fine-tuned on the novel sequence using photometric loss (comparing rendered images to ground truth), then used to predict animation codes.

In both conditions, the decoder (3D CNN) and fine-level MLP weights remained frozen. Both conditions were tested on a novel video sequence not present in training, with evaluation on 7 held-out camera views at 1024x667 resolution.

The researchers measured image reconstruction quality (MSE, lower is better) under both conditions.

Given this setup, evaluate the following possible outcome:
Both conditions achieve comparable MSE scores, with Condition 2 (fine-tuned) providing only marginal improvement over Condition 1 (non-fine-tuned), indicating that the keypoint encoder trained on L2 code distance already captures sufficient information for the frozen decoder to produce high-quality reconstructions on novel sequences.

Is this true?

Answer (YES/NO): NO